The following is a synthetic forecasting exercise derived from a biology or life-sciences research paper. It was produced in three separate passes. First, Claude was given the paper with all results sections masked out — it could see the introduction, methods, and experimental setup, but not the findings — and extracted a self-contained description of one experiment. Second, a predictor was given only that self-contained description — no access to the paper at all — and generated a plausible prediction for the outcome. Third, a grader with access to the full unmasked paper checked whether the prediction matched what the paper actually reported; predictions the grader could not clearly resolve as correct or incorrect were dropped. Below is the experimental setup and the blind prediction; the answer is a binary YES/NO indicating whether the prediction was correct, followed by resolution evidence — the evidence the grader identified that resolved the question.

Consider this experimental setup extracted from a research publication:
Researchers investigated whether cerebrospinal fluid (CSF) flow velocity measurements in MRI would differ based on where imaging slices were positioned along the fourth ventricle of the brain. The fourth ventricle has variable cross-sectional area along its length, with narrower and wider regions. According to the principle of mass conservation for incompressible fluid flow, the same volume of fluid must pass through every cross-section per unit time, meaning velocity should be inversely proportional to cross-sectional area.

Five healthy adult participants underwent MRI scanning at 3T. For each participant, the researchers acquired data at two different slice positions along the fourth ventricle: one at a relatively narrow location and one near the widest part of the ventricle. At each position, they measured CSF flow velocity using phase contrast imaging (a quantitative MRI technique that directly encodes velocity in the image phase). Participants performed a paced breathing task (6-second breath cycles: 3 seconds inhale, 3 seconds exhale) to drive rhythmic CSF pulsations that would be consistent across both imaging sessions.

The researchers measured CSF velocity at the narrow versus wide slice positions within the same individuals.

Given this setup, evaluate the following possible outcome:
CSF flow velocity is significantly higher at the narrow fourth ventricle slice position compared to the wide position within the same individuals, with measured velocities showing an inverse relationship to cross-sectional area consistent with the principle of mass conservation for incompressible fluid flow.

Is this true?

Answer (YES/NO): YES